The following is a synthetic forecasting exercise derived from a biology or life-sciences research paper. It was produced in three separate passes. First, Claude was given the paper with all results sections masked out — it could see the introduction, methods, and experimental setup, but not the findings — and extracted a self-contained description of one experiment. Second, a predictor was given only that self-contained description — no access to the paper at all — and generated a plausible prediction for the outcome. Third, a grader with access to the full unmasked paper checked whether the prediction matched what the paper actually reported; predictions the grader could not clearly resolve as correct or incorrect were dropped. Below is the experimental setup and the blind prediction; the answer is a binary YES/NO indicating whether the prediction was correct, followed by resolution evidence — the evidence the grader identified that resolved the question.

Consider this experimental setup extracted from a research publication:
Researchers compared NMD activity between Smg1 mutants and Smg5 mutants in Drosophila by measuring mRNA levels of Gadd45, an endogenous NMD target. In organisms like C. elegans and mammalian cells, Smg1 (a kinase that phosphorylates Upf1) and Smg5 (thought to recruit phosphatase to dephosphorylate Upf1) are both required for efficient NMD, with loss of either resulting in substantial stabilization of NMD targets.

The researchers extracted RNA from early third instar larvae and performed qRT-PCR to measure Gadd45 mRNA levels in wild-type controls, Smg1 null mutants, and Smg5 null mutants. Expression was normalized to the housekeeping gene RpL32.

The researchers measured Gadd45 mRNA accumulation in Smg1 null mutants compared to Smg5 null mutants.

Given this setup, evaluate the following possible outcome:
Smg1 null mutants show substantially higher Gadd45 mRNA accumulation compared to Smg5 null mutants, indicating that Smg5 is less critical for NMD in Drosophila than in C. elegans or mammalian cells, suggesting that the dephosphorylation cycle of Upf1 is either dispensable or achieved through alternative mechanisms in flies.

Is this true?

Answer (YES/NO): NO